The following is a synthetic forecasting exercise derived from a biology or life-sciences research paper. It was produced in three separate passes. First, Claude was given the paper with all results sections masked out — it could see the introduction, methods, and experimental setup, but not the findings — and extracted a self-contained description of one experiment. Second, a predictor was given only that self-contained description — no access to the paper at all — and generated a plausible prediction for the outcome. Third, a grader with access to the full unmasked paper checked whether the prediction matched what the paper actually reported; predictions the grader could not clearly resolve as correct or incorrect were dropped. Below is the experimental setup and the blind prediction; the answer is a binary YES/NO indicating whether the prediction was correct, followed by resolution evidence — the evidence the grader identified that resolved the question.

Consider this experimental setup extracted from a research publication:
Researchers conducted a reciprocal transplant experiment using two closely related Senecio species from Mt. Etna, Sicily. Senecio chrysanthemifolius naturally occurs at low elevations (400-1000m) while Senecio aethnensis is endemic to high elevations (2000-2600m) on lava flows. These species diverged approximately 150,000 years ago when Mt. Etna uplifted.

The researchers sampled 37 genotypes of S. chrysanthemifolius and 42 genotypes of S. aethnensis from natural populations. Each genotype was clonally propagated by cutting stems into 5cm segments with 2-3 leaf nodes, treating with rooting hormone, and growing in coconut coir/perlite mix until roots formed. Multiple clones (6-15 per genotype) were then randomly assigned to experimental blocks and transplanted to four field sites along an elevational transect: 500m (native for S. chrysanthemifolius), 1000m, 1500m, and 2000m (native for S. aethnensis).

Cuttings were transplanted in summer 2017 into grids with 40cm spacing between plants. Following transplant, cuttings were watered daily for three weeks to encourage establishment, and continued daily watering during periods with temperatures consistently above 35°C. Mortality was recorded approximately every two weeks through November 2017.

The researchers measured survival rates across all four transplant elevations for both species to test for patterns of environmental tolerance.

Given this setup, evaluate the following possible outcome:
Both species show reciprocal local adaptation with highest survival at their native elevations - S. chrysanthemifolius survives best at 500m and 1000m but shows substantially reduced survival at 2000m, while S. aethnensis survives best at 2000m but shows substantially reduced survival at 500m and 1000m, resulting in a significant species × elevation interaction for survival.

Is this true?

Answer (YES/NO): YES